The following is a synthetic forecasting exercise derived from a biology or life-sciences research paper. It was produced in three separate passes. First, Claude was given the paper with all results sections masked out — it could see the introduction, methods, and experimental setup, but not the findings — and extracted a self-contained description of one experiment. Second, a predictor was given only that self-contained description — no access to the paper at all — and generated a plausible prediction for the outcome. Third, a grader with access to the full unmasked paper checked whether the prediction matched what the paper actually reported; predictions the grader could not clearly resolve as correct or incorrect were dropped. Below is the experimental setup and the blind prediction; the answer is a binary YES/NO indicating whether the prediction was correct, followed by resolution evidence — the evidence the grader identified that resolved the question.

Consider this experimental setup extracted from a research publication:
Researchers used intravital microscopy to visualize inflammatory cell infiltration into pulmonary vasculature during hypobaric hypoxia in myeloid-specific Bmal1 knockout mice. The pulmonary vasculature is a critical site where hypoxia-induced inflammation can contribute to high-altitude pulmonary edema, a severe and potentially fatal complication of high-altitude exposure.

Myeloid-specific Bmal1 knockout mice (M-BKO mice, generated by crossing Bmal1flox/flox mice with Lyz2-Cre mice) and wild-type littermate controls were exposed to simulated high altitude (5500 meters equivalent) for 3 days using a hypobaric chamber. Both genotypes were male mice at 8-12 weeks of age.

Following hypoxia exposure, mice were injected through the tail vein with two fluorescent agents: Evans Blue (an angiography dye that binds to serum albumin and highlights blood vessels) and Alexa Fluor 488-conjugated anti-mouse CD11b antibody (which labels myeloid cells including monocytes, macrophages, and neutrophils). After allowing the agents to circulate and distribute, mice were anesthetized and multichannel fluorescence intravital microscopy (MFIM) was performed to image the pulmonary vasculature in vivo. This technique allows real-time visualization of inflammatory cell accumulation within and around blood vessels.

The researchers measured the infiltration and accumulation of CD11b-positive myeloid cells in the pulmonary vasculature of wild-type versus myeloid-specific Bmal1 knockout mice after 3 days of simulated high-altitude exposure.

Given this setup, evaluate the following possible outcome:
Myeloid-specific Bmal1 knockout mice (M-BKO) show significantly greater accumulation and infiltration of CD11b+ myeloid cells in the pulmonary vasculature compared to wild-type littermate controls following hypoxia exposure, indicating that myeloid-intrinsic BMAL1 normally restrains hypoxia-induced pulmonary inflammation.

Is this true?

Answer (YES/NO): NO